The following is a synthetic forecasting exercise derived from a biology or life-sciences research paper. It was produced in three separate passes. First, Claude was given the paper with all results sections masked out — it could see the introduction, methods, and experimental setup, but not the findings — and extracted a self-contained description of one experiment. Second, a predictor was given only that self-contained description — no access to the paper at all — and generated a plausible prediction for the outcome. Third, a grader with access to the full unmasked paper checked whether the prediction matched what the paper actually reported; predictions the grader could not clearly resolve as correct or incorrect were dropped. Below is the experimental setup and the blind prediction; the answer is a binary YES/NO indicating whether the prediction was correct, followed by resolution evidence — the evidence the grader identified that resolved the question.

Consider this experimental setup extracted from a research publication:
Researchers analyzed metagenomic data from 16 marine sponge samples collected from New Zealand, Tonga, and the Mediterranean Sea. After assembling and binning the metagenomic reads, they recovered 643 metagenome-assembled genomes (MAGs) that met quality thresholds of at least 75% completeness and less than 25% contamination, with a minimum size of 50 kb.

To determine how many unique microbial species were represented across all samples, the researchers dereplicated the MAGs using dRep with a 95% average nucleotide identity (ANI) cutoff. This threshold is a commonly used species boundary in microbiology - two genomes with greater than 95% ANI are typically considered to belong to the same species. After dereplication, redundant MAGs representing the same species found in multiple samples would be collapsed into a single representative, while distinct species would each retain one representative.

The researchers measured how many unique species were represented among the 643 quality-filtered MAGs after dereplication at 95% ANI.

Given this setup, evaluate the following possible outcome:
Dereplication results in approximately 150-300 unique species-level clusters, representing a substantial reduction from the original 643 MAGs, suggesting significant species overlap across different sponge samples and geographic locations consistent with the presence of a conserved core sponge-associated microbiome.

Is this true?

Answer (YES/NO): NO